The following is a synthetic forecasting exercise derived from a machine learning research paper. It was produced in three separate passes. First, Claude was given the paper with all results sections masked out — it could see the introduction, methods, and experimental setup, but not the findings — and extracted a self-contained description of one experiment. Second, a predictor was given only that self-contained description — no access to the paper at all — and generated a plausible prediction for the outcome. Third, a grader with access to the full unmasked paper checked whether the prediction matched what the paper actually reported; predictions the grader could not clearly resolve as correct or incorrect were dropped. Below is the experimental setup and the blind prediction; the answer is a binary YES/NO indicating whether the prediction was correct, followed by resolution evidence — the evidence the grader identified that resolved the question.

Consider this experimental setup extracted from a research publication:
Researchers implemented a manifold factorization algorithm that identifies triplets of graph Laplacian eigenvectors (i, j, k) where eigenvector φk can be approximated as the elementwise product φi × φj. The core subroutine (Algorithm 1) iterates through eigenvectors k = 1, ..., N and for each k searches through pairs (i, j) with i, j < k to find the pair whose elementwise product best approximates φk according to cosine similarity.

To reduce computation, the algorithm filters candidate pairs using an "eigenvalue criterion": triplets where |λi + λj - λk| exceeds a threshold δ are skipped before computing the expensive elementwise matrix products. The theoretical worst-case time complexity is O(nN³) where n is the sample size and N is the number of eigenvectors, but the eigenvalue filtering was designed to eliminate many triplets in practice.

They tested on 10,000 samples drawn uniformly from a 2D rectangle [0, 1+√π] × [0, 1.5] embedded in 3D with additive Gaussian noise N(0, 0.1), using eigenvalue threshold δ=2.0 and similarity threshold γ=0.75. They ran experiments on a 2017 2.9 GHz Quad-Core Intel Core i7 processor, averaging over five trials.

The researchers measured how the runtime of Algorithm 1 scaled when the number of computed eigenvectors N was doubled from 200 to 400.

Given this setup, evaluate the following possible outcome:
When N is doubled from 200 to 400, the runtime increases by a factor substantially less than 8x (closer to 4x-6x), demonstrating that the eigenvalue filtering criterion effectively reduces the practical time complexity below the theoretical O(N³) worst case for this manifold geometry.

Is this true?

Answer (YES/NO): YES